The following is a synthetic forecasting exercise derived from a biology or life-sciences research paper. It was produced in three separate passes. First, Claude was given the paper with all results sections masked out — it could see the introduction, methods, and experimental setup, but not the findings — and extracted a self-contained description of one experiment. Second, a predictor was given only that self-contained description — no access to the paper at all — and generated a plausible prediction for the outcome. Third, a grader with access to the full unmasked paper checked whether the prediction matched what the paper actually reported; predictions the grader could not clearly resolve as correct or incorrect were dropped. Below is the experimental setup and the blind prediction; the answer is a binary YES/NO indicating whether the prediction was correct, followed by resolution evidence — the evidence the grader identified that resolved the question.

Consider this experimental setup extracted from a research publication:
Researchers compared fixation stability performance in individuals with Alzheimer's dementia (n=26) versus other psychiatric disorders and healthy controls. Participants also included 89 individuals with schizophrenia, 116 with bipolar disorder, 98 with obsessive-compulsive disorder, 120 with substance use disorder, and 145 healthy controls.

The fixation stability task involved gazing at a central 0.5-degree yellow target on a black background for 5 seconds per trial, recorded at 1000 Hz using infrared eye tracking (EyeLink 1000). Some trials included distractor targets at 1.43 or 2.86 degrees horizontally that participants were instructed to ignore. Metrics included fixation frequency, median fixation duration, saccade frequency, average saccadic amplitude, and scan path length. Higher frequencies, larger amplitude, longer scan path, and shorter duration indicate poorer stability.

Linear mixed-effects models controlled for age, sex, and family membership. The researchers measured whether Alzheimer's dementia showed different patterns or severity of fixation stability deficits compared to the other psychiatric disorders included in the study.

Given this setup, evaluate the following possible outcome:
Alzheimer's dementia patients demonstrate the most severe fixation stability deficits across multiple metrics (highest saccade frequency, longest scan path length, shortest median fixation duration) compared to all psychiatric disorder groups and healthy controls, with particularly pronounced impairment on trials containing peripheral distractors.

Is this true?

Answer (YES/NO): NO